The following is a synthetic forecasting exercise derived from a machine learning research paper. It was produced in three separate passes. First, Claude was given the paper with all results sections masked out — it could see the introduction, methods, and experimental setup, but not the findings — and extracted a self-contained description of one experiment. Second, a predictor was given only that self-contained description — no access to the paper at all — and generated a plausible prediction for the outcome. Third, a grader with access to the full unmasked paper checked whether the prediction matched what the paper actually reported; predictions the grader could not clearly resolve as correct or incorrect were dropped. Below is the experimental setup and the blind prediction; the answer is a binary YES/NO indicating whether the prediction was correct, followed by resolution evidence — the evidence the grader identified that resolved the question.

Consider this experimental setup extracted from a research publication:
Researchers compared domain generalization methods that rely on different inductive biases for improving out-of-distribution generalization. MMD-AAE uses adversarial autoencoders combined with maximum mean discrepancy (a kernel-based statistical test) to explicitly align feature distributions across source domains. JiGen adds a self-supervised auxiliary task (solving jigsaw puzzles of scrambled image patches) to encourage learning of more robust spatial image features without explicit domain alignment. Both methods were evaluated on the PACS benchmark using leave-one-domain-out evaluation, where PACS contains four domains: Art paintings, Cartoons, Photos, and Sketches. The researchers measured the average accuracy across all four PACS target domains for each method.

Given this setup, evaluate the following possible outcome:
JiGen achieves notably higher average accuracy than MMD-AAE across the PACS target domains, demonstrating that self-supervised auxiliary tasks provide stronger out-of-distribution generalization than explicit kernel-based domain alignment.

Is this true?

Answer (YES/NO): YES